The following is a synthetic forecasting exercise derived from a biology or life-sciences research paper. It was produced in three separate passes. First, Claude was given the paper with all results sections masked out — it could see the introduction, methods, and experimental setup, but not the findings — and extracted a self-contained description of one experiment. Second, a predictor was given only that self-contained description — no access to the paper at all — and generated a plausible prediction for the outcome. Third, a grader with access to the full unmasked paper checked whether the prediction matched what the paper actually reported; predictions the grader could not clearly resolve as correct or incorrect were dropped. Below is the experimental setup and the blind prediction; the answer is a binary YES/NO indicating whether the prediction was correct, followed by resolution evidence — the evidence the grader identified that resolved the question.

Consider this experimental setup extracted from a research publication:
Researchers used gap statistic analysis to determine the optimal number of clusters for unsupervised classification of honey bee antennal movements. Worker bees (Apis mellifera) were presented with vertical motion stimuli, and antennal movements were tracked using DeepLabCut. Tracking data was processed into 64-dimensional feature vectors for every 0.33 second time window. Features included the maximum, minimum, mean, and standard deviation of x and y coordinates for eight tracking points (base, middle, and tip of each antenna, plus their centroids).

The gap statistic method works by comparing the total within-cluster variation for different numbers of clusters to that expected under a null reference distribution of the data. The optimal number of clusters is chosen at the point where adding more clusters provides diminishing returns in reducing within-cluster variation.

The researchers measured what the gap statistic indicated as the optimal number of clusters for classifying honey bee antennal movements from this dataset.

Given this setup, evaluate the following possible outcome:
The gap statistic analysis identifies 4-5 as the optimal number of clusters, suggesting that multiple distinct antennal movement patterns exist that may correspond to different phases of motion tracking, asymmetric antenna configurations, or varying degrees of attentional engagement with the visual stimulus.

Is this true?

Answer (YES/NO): NO